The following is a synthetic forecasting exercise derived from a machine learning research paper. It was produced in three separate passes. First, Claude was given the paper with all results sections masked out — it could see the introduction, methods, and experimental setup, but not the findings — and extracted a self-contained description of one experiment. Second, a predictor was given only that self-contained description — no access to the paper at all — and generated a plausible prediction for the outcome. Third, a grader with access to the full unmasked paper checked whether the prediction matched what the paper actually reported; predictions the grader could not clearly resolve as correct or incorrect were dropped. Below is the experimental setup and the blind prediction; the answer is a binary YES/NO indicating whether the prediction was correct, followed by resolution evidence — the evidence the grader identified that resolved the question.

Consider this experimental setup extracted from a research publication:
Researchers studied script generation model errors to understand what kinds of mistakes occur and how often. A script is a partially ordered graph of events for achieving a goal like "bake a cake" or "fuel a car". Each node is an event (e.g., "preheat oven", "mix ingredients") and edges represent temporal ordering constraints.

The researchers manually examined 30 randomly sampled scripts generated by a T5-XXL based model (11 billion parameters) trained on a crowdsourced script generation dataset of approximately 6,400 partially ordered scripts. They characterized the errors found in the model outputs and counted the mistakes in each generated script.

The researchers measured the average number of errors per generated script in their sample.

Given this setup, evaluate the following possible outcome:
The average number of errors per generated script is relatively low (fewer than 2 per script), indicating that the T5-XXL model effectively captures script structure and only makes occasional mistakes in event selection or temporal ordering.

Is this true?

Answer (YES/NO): NO